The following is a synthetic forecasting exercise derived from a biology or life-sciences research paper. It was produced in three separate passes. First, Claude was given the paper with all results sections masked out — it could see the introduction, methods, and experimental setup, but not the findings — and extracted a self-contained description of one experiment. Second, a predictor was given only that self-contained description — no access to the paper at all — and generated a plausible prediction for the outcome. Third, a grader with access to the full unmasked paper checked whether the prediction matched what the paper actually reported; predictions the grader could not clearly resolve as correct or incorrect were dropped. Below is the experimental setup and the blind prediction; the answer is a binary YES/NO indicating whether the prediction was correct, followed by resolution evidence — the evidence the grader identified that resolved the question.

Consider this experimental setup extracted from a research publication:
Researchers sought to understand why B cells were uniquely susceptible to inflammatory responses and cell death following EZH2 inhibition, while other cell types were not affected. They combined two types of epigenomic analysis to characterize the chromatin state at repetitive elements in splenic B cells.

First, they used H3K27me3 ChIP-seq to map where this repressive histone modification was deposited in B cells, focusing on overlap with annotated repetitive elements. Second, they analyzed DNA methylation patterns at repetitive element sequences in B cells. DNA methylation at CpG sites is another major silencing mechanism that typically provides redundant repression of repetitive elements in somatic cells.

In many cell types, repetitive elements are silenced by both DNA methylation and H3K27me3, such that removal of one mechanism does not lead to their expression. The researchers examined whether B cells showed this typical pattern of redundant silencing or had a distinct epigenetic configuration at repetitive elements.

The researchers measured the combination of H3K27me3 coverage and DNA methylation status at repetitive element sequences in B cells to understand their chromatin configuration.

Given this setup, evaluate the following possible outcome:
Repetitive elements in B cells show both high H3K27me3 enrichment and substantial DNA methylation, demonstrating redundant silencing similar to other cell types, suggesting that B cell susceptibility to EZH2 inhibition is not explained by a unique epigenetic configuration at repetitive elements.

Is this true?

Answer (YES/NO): NO